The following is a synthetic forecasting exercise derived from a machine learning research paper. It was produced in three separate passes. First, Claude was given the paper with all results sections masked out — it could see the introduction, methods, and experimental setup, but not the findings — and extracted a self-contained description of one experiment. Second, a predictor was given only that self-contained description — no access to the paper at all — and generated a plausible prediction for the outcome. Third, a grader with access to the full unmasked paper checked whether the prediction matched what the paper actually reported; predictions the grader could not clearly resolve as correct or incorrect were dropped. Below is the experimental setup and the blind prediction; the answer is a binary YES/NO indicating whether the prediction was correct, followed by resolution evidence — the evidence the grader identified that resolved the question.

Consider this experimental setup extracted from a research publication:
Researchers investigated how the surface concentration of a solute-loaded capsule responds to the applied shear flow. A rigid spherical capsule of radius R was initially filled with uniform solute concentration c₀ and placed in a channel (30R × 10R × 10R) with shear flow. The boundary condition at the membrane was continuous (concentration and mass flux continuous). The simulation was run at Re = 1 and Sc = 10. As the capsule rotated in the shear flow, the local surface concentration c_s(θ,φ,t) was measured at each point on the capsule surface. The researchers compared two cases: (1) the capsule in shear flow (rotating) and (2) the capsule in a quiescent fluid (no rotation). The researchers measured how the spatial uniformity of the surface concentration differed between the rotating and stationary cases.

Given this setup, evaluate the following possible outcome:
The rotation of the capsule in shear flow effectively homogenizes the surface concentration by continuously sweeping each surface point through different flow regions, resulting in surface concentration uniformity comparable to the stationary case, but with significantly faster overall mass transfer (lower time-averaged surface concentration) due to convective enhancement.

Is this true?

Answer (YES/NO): NO